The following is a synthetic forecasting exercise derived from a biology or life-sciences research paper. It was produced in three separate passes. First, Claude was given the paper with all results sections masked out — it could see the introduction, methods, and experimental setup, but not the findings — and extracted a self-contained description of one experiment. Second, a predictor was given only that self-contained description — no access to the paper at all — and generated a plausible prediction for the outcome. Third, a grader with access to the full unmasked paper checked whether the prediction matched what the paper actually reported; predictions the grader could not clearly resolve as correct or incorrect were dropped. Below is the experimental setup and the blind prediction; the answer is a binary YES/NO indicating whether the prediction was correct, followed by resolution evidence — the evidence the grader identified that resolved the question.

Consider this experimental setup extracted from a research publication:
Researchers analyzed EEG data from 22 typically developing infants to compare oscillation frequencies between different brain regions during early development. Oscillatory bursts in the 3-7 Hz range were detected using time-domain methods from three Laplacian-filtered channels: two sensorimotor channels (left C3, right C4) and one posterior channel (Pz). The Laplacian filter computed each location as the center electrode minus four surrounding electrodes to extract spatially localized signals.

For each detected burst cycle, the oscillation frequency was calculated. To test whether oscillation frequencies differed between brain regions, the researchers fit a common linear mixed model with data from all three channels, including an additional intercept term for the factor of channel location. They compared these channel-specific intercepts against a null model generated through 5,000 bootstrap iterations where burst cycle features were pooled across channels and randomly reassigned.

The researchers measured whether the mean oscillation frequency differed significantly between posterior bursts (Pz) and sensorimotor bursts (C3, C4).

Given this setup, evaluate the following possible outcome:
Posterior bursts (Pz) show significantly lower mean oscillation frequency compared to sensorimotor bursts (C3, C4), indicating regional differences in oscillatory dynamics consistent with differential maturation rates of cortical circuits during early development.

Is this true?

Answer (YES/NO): NO